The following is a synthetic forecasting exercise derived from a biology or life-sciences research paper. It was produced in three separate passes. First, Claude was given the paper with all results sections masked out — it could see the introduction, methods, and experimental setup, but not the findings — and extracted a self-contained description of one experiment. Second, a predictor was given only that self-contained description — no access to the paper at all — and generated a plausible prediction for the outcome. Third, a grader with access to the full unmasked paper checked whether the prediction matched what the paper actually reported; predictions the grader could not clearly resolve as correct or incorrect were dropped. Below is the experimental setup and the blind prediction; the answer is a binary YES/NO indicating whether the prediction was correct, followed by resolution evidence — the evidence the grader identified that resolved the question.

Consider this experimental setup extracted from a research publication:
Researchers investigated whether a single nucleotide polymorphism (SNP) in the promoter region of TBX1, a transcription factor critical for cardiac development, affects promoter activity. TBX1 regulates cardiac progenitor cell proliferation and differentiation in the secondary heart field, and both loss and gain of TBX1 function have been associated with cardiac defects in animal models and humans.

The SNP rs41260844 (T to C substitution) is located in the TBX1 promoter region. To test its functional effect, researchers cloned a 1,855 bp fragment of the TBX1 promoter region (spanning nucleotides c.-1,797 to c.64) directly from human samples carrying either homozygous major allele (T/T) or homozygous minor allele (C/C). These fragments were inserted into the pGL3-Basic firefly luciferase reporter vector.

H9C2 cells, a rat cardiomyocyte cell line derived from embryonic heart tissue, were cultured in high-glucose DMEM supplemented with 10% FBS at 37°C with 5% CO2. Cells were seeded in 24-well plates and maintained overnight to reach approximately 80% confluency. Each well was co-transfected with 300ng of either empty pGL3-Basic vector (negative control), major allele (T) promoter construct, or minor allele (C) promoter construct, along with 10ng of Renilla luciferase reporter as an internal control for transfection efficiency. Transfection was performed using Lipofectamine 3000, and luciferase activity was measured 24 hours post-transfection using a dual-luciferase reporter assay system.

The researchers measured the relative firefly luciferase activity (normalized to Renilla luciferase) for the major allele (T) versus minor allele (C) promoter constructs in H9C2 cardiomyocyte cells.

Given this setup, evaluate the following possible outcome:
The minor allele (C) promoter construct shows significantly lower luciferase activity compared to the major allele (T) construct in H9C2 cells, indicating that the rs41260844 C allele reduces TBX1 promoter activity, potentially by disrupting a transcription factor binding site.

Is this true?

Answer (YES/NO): NO